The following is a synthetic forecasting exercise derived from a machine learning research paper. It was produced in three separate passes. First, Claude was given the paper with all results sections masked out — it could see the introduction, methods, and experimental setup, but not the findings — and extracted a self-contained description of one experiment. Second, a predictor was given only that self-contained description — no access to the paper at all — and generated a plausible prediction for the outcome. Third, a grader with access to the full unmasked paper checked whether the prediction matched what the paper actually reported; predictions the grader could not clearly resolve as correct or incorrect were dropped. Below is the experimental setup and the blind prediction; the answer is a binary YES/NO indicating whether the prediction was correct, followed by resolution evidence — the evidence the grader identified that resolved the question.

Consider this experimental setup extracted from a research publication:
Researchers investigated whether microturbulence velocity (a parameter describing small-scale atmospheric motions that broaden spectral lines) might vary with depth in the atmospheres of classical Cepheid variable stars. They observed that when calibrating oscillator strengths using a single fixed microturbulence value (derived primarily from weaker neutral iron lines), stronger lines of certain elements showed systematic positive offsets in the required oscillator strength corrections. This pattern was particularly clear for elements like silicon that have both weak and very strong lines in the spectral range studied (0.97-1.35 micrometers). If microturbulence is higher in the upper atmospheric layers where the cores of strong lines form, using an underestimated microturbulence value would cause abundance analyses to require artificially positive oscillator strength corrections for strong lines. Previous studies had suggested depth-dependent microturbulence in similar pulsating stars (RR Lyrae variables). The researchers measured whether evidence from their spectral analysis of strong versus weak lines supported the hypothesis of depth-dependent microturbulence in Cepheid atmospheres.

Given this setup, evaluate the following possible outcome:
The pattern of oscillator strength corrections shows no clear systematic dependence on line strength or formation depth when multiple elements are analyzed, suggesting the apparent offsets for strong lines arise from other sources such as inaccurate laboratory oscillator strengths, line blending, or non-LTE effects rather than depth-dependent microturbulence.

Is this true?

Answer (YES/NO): NO